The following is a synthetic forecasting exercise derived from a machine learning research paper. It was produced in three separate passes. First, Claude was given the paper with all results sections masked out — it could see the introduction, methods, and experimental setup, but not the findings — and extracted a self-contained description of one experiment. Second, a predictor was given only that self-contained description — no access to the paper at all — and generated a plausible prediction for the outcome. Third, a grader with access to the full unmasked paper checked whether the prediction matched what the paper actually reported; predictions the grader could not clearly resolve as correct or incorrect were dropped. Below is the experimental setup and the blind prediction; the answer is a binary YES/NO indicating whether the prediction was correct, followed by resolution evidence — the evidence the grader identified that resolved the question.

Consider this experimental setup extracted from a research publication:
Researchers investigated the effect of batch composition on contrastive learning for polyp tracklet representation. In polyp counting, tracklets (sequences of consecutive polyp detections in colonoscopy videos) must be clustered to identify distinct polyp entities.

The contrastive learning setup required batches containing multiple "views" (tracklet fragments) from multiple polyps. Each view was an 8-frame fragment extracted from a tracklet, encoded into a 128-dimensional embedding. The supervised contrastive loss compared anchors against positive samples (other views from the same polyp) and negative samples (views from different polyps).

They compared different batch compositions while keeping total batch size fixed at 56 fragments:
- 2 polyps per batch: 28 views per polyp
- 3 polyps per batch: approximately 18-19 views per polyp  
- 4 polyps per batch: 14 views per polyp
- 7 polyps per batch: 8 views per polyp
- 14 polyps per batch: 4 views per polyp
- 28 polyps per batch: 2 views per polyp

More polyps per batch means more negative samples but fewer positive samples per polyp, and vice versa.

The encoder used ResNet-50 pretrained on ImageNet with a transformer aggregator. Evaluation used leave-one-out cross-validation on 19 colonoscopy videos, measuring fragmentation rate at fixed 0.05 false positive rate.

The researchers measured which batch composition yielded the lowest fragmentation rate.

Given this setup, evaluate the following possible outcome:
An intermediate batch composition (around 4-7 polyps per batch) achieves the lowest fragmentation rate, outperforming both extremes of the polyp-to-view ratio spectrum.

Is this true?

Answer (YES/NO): NO